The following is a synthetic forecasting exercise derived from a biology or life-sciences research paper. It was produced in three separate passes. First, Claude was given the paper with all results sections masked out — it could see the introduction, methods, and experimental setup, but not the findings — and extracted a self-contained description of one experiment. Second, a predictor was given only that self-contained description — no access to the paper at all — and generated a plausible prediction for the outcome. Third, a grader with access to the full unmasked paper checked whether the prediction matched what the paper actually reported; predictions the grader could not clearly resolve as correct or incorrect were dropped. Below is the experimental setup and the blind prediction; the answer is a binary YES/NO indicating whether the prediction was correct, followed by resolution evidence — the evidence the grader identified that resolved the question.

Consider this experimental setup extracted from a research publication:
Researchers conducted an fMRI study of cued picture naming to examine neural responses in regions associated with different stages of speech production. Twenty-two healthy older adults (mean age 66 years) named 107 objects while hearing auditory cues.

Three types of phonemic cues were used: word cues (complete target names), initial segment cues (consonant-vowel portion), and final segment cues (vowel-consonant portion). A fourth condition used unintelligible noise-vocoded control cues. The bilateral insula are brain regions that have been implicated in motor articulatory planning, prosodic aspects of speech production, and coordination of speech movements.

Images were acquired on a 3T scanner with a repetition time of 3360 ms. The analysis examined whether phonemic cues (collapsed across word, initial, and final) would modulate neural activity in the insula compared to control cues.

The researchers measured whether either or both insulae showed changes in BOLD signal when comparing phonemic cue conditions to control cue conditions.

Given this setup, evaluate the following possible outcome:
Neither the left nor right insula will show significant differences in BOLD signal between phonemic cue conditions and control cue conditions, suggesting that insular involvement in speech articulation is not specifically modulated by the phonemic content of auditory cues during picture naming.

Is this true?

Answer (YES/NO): NO